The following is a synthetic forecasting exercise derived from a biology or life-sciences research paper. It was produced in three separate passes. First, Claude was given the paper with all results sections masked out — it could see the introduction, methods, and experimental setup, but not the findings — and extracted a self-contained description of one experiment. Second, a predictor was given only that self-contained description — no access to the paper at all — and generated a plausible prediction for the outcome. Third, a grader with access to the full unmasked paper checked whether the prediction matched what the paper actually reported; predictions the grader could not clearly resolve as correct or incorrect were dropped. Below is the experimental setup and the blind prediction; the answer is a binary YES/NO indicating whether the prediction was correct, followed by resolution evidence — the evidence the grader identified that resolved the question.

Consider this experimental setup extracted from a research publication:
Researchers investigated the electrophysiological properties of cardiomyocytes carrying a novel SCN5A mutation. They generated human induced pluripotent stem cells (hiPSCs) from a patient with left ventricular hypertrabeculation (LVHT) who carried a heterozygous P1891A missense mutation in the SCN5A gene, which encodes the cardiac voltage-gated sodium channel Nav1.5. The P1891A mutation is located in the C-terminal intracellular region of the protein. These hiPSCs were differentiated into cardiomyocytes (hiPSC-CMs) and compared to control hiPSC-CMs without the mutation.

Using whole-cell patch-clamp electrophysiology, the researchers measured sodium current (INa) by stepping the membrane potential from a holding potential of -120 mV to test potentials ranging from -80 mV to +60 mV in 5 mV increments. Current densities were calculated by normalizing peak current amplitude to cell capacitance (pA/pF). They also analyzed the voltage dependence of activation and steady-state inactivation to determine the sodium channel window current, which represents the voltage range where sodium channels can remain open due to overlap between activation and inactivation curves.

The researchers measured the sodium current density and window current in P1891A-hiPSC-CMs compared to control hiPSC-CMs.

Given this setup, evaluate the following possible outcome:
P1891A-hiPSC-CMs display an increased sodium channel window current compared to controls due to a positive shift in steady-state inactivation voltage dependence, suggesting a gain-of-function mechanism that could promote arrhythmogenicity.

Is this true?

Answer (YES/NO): NO